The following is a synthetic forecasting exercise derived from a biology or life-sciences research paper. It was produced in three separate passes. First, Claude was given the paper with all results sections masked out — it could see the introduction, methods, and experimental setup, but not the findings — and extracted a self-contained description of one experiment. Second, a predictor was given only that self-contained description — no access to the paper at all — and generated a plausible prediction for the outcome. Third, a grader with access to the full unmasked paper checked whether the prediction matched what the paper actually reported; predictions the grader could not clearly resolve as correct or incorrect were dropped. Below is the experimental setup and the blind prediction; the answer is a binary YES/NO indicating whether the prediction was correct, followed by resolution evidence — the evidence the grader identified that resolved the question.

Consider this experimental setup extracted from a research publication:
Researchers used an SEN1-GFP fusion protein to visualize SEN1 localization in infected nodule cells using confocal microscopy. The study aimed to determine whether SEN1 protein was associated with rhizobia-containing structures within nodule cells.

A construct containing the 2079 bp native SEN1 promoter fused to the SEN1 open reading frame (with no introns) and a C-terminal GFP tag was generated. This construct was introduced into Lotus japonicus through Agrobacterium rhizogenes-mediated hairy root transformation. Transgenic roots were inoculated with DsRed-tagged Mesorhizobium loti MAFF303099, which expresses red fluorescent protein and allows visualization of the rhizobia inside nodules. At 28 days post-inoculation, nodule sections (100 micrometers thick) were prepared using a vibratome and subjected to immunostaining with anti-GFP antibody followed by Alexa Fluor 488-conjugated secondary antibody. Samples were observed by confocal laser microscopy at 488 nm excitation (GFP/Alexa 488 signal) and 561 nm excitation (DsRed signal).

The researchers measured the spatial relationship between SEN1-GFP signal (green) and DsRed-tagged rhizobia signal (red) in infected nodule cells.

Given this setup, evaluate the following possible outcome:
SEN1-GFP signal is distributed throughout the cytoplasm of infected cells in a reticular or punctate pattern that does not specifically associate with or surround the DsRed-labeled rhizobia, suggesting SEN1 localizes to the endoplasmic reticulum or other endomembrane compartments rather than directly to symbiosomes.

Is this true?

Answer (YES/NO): NO